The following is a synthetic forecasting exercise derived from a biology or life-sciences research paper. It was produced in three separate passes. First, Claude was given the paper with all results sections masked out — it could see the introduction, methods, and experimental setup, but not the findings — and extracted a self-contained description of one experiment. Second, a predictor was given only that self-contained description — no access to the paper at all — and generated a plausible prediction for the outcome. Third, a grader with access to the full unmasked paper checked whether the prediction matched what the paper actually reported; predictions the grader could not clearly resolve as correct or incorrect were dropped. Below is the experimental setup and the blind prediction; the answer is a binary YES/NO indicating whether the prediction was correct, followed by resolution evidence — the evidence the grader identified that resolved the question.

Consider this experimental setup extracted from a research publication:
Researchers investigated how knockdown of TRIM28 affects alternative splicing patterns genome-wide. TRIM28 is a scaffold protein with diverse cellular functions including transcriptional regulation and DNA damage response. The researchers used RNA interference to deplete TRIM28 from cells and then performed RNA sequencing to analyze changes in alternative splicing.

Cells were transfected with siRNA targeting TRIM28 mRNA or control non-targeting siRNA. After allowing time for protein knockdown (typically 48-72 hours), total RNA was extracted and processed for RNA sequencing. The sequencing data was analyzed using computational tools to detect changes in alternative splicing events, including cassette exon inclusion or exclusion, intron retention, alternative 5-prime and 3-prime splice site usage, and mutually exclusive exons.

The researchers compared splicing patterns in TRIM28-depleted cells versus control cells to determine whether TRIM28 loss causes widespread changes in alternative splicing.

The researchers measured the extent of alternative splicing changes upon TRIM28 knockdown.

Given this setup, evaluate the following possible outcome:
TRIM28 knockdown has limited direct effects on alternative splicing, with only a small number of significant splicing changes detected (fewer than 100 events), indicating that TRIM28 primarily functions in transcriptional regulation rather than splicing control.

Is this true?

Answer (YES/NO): NO